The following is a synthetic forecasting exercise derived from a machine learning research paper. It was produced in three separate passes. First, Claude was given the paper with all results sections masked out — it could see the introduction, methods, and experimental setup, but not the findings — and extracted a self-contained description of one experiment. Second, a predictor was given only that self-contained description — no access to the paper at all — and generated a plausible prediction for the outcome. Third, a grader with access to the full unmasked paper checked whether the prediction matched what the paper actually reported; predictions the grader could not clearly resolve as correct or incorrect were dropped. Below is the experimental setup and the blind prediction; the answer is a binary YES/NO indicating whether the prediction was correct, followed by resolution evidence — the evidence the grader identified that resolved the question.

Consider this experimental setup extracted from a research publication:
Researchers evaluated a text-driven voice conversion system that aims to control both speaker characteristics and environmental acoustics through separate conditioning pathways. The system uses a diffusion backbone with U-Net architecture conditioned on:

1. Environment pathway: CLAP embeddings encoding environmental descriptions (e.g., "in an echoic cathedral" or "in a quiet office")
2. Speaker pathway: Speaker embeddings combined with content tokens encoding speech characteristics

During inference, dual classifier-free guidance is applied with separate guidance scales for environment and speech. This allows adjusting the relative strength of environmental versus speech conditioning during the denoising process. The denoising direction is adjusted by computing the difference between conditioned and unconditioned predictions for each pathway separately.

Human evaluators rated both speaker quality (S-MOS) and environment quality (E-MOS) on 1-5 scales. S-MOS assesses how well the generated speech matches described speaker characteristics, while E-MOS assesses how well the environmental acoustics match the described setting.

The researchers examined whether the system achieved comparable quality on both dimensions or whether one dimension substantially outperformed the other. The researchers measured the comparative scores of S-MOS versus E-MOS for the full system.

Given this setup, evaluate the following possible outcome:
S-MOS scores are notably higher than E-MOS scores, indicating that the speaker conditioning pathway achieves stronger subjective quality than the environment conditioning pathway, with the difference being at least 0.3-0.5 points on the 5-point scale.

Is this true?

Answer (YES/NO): NO